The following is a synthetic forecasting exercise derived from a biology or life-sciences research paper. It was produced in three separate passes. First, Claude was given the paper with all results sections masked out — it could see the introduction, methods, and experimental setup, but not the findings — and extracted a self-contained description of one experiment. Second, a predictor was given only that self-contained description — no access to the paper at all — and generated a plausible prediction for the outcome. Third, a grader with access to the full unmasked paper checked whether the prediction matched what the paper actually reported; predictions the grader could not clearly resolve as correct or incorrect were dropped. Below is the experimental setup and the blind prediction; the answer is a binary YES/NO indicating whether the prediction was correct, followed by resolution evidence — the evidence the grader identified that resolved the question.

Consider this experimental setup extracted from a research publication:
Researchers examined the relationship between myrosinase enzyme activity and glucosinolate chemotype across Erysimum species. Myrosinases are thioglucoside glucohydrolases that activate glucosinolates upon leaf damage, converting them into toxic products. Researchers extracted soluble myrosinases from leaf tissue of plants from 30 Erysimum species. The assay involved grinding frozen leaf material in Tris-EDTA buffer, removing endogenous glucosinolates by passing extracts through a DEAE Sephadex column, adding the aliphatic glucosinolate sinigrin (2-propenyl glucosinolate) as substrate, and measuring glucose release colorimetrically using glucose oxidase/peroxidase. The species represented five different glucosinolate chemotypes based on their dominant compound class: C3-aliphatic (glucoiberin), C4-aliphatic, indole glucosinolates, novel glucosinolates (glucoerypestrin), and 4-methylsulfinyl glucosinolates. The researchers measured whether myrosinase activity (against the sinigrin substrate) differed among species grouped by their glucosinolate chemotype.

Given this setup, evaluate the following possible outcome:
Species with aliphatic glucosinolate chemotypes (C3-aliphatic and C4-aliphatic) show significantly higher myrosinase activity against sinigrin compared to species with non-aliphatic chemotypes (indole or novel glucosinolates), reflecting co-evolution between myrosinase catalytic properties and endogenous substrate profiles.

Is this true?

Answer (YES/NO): NO